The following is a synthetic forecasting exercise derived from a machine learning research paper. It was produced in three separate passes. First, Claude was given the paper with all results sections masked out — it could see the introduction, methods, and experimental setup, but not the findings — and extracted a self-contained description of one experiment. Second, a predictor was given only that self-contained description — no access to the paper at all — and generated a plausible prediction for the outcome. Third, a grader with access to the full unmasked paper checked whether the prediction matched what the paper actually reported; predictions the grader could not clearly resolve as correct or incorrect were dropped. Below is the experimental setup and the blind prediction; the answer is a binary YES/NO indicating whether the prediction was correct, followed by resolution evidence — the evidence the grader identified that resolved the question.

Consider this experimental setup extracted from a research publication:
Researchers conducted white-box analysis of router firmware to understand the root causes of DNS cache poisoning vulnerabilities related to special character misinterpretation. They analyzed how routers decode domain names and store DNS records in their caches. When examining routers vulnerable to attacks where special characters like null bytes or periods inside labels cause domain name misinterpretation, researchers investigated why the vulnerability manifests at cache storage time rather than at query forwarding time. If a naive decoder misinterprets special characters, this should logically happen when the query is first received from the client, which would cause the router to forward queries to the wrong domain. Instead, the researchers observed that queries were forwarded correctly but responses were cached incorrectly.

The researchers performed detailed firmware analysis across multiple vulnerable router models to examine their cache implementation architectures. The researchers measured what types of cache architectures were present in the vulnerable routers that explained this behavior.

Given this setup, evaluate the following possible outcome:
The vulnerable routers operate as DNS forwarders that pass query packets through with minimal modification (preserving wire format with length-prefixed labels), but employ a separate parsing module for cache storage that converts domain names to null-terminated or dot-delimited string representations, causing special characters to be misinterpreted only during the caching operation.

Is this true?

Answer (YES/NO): YES